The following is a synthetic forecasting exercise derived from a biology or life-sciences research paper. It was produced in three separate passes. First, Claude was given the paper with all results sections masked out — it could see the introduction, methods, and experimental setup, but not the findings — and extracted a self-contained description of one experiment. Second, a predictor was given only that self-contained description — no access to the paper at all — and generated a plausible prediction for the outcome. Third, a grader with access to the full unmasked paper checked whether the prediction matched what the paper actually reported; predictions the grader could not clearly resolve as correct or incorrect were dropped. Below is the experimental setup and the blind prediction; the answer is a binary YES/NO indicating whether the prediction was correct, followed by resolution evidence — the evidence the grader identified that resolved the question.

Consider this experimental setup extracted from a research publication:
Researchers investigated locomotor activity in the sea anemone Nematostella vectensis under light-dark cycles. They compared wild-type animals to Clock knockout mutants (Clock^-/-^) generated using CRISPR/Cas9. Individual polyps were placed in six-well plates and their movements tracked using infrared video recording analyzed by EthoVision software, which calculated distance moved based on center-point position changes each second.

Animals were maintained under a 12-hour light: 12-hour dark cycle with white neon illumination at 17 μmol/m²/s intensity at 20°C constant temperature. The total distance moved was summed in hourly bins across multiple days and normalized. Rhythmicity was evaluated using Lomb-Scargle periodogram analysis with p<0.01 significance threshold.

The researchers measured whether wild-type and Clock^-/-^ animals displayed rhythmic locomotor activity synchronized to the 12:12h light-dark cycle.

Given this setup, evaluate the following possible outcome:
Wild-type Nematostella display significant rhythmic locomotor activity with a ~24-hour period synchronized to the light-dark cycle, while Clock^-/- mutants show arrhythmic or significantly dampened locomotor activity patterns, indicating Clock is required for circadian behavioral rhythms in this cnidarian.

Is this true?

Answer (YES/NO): NO